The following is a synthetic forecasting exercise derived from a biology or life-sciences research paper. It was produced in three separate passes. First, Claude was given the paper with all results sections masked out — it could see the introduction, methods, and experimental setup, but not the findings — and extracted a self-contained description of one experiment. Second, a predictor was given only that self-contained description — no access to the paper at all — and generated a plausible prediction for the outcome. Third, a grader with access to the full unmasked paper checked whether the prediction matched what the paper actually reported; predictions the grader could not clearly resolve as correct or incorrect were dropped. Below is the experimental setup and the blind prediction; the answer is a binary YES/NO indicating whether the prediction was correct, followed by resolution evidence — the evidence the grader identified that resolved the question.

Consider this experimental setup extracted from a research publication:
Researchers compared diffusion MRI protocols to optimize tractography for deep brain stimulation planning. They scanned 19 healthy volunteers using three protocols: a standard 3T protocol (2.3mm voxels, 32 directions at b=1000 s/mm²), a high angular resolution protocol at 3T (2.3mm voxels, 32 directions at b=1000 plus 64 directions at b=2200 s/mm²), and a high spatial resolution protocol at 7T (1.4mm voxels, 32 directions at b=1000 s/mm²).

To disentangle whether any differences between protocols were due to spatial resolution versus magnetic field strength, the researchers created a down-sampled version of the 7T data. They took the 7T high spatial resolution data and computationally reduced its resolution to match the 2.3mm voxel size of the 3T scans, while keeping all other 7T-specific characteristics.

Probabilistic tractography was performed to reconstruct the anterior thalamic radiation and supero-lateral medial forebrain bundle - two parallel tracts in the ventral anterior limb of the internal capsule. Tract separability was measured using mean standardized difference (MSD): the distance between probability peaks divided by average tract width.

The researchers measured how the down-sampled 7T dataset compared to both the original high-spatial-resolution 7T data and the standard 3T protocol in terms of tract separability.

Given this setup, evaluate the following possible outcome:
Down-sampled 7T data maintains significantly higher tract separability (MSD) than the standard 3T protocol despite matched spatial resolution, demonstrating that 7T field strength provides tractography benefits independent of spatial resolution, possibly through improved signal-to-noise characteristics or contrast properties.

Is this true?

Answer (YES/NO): NO